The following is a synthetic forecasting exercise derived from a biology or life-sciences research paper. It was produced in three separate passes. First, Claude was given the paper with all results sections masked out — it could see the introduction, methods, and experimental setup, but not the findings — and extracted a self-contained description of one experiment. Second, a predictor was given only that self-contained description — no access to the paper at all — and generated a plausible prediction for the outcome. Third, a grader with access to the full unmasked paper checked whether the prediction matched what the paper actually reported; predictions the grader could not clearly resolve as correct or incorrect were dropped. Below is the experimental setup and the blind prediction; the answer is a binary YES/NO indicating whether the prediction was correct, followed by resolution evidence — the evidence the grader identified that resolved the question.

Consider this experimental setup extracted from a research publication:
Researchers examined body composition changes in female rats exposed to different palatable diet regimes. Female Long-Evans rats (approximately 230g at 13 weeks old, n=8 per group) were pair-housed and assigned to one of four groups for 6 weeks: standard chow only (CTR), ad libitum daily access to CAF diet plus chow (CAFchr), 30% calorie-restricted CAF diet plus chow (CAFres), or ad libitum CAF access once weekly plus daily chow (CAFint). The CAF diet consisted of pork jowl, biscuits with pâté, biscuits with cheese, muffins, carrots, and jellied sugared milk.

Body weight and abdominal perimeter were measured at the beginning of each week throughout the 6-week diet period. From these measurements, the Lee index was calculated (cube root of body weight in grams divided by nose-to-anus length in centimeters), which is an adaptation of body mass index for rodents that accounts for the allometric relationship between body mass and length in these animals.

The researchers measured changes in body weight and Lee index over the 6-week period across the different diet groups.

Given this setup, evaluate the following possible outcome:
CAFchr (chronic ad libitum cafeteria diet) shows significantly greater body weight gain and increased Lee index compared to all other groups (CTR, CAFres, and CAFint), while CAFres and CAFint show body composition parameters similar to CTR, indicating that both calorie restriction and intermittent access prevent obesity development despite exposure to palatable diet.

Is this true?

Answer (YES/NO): NO